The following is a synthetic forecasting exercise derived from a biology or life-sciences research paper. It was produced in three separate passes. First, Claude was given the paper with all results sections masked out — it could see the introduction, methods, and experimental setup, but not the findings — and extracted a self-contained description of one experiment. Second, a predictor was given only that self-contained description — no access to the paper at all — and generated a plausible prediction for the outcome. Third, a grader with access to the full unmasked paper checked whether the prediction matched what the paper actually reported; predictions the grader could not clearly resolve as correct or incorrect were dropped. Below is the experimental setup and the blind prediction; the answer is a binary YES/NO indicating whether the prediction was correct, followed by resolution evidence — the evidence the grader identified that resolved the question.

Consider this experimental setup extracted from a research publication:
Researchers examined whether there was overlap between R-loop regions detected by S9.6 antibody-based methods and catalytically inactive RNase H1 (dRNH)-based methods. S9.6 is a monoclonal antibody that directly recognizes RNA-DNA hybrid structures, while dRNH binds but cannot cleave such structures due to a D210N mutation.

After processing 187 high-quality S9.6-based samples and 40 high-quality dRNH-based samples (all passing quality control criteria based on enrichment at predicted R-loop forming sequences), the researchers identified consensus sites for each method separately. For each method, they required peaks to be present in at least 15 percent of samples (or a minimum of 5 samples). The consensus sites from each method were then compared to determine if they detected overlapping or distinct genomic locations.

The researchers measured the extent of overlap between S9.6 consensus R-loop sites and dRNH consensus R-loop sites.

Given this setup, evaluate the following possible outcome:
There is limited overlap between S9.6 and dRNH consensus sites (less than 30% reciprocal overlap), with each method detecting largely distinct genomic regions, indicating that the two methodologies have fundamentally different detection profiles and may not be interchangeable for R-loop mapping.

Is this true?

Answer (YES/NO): YES